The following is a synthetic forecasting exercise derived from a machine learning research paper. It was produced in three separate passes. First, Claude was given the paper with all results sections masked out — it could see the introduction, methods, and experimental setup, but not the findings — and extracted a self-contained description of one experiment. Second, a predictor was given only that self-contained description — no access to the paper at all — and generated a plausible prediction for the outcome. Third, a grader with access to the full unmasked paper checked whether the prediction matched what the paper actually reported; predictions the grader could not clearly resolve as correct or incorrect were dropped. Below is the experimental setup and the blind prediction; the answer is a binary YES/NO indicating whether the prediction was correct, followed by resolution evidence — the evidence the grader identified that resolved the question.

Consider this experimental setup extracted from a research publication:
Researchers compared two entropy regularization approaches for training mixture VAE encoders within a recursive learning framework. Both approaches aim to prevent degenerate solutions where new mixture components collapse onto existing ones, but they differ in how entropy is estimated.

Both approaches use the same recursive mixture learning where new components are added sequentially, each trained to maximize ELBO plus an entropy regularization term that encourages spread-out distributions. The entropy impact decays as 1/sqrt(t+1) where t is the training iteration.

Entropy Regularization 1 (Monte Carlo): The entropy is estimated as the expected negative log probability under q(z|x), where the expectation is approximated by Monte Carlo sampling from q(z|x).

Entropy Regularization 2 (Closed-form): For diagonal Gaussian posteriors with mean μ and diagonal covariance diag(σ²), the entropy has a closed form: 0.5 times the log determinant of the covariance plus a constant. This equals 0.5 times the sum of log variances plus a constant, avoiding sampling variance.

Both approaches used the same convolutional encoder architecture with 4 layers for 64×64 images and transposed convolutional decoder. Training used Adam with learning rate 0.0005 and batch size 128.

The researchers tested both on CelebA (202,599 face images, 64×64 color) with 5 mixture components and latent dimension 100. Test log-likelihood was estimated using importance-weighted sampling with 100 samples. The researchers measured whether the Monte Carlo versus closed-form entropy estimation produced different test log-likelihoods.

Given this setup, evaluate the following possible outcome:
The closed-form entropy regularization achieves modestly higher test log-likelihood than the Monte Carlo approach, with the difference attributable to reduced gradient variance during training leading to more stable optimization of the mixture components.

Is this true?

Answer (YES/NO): NO